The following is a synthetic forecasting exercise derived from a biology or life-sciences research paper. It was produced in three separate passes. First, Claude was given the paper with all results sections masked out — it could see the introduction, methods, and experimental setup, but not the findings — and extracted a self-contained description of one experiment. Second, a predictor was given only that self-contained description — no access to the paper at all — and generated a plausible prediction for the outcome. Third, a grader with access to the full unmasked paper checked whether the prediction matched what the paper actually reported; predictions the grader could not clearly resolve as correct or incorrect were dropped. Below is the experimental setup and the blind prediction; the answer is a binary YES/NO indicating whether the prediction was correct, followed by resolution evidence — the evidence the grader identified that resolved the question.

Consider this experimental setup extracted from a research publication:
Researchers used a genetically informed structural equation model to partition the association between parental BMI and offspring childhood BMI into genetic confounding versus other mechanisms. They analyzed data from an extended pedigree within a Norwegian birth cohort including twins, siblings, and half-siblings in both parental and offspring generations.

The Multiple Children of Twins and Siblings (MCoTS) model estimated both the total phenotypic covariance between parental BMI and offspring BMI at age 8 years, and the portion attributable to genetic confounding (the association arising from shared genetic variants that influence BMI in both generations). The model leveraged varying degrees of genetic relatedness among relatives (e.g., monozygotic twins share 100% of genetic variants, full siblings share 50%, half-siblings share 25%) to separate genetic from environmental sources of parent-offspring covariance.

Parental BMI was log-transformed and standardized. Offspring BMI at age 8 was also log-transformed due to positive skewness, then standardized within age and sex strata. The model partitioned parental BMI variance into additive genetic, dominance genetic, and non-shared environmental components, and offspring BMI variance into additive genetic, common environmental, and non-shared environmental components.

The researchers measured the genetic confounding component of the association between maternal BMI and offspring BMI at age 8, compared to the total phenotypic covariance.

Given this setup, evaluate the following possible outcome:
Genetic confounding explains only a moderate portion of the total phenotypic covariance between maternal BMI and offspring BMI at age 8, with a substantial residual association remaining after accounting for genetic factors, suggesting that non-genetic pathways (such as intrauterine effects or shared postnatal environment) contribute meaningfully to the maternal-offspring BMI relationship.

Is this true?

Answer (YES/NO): NO